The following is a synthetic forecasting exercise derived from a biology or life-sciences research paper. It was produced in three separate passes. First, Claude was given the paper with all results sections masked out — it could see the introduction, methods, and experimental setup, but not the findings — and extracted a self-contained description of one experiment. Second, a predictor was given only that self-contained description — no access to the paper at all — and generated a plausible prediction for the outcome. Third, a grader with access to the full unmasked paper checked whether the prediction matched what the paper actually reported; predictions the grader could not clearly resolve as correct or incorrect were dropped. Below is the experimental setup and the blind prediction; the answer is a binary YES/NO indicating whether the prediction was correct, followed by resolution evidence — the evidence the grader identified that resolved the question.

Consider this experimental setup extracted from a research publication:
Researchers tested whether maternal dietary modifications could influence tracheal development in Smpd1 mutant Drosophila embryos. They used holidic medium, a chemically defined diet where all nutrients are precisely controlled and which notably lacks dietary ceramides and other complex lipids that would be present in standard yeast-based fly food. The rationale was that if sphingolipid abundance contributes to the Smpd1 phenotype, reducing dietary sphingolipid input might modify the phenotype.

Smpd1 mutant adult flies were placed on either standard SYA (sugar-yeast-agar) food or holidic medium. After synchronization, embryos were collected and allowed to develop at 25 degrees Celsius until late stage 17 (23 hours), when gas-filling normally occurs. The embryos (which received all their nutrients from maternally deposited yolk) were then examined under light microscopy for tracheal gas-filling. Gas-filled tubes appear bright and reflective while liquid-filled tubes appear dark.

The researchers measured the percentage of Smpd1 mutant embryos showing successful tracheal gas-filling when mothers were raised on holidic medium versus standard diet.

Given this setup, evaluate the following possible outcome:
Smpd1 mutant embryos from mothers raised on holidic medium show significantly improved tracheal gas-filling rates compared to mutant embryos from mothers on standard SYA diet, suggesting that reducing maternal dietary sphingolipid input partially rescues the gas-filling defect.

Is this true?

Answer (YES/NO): YES